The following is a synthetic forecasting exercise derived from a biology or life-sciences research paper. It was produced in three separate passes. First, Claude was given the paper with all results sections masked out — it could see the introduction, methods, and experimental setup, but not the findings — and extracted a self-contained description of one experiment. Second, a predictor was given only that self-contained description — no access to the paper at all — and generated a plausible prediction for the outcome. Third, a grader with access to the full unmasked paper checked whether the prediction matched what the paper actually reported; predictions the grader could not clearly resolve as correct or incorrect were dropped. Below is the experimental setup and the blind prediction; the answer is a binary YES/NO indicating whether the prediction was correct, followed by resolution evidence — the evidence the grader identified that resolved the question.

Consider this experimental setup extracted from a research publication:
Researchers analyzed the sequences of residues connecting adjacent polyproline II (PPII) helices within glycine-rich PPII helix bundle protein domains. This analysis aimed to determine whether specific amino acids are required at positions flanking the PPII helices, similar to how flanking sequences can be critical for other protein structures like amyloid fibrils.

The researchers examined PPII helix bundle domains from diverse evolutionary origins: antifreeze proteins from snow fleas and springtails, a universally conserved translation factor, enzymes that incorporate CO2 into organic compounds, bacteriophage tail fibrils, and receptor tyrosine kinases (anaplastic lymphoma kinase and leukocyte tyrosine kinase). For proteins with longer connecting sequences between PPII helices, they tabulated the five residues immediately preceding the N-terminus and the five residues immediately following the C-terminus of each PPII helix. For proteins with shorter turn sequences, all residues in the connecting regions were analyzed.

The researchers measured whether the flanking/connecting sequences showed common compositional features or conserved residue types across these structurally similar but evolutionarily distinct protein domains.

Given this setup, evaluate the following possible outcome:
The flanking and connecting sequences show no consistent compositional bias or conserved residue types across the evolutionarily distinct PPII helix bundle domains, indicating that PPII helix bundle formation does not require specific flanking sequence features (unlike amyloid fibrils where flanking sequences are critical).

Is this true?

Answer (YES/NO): YES